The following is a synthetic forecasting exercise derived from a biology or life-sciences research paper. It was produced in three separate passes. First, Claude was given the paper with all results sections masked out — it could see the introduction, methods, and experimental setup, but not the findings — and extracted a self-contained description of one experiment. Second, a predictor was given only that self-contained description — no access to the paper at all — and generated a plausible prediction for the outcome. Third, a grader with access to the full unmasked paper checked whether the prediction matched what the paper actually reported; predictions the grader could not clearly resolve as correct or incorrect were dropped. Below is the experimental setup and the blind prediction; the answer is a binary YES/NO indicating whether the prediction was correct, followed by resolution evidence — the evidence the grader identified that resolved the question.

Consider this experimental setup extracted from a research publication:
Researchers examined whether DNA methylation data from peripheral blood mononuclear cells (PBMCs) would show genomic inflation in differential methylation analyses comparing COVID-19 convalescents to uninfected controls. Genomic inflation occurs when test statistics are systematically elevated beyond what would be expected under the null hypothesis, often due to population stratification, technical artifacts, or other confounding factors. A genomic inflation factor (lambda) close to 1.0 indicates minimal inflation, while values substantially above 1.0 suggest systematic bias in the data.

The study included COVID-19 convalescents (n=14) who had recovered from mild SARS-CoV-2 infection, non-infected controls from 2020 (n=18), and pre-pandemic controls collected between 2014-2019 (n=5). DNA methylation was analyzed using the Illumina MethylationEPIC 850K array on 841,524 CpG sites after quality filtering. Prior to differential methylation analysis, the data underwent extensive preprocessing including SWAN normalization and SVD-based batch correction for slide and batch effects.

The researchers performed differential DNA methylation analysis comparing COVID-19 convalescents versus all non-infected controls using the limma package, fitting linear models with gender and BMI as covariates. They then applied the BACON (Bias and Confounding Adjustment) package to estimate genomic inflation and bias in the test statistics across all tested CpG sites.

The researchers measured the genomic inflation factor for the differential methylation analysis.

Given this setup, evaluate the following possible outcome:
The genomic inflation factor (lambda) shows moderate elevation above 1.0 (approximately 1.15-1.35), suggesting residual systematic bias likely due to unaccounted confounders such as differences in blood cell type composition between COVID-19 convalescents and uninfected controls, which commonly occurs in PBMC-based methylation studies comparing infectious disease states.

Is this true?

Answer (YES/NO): NO